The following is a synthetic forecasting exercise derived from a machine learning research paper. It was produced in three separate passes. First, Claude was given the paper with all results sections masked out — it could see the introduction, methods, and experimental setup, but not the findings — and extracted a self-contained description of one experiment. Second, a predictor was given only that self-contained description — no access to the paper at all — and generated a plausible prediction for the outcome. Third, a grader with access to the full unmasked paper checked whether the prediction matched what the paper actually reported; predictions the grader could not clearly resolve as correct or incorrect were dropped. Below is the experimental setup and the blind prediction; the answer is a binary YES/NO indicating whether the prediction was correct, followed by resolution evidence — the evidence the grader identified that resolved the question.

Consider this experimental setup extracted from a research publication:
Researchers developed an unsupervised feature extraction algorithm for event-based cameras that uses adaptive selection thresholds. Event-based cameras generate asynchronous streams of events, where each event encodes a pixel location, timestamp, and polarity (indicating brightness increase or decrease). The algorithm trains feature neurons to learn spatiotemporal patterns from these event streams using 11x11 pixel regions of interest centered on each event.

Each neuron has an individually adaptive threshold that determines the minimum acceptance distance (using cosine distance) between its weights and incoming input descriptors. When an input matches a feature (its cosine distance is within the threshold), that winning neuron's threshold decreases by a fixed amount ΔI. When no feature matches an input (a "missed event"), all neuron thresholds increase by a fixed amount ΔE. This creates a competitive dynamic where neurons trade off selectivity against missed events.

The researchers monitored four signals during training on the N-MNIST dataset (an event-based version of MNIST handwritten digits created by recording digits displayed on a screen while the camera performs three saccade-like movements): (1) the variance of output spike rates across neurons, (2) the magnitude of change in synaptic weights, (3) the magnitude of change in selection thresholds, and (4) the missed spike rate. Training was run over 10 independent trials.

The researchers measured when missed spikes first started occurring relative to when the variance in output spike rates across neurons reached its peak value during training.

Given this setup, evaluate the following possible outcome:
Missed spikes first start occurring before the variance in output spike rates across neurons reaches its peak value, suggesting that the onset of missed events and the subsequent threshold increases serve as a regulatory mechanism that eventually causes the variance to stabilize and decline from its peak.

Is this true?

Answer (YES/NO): NO